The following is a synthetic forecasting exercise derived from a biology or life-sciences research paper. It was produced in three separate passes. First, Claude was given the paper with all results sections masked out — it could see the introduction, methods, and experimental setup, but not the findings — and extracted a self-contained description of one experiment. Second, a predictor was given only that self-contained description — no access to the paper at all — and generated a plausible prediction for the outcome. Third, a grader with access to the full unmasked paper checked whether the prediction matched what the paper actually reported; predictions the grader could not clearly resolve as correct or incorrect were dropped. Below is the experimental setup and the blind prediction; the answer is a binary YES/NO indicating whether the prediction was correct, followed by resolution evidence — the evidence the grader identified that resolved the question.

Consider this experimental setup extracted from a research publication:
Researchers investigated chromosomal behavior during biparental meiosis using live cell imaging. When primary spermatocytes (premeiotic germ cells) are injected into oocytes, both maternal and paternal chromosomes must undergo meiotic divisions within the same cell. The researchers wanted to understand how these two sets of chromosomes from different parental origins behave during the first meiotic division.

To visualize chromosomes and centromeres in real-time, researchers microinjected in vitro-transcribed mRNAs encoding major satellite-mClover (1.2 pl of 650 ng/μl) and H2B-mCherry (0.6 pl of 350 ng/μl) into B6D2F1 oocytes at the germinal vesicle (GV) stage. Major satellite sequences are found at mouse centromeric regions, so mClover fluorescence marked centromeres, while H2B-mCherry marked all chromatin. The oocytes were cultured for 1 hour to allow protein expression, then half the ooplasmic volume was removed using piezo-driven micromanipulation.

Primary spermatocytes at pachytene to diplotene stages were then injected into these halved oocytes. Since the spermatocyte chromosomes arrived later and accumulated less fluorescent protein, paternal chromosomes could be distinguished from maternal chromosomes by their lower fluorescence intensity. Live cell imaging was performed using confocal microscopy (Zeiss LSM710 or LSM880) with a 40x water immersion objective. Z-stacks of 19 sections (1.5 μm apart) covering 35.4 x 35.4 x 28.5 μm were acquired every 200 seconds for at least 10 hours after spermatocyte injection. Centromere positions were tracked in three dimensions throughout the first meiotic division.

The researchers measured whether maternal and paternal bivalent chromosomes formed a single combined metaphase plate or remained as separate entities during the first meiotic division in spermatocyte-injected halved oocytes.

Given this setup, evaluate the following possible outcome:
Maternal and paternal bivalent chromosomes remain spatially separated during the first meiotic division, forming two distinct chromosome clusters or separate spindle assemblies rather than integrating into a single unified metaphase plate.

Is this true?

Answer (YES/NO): NO